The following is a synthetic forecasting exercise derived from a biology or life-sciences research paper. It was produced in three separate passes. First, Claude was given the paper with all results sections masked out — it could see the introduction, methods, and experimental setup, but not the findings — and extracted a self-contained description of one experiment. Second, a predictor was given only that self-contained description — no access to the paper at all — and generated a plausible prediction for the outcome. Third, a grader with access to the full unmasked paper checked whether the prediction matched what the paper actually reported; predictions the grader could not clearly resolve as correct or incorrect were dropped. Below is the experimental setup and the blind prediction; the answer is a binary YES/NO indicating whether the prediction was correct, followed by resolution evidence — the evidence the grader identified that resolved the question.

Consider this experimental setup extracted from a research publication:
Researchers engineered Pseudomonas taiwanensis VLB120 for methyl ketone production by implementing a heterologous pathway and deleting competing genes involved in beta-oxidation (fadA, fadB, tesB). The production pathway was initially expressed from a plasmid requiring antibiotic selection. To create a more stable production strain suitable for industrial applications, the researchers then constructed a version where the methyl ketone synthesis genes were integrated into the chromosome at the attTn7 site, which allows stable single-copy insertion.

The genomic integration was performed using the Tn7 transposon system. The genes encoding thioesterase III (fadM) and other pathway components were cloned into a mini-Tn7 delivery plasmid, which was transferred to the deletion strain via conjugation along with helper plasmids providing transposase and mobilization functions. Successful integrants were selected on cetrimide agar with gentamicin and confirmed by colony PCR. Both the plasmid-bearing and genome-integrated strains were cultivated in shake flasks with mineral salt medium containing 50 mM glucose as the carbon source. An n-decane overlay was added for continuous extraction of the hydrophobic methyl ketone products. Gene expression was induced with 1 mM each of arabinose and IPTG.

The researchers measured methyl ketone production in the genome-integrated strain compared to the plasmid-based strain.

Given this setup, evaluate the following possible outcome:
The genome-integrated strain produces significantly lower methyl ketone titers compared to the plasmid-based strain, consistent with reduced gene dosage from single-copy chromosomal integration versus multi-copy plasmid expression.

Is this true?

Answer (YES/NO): YES